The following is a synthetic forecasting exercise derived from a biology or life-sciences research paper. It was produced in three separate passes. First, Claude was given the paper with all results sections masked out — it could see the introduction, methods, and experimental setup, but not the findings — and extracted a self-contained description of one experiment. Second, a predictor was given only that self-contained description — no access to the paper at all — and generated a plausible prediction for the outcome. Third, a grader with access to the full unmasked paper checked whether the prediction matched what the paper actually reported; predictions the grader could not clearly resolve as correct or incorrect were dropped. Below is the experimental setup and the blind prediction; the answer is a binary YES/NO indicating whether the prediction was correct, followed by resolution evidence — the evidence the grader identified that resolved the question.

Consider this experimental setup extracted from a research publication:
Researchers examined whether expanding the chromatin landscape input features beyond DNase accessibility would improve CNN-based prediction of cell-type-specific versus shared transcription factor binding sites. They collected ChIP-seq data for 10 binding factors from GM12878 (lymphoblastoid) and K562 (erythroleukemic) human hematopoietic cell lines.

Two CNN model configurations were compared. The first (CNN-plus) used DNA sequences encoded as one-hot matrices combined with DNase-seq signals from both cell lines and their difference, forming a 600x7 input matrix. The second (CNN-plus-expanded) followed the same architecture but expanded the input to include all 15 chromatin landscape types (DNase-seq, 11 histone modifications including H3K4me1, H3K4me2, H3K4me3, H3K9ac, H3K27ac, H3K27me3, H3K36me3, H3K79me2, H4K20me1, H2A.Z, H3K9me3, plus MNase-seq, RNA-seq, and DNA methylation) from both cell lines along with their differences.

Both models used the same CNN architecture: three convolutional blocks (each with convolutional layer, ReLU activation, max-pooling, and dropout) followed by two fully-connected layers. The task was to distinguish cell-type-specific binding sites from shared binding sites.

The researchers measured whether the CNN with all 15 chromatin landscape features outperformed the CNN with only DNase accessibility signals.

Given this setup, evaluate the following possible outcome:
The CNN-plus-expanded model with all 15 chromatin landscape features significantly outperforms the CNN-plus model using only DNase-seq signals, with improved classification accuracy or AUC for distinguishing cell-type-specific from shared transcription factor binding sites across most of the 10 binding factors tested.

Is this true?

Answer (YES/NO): YES